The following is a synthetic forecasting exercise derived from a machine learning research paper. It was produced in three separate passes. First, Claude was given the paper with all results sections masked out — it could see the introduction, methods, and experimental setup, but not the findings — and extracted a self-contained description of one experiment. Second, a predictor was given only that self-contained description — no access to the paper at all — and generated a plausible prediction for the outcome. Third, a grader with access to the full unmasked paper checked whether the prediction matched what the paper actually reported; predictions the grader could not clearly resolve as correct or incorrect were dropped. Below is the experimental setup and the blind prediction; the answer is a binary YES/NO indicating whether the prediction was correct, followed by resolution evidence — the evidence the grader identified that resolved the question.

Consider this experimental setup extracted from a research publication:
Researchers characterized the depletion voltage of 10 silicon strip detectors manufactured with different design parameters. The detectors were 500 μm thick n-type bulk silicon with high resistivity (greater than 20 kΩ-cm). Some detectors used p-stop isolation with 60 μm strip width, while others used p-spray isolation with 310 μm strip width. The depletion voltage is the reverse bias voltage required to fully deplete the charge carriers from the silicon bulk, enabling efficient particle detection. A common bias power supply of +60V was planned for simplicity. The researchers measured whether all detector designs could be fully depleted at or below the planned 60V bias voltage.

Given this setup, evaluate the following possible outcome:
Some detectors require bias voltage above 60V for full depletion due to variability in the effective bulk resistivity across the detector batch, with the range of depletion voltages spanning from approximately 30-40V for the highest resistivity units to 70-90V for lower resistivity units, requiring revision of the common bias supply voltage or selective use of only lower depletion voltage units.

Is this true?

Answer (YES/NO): NO